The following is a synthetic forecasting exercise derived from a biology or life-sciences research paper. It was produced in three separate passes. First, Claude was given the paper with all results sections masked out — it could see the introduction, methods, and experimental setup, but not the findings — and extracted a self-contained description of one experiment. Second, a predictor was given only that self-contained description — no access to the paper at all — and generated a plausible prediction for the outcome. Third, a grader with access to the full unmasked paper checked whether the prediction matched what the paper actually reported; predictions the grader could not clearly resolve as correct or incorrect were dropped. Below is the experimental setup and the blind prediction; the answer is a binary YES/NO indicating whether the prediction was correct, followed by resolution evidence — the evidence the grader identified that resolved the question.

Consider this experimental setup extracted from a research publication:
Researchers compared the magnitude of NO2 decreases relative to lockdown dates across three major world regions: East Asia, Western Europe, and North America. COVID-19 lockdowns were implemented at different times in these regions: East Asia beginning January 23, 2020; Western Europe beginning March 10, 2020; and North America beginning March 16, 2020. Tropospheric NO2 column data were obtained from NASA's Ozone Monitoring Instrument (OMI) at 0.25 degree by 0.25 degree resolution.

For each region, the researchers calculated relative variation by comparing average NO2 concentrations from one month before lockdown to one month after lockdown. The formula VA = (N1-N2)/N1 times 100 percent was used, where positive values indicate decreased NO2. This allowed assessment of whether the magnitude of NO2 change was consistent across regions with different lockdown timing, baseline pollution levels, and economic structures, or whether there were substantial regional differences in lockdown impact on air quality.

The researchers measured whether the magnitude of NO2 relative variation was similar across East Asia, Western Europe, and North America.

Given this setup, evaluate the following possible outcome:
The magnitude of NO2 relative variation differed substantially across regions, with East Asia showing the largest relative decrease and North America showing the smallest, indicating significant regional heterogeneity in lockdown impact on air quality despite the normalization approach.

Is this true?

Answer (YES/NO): YES